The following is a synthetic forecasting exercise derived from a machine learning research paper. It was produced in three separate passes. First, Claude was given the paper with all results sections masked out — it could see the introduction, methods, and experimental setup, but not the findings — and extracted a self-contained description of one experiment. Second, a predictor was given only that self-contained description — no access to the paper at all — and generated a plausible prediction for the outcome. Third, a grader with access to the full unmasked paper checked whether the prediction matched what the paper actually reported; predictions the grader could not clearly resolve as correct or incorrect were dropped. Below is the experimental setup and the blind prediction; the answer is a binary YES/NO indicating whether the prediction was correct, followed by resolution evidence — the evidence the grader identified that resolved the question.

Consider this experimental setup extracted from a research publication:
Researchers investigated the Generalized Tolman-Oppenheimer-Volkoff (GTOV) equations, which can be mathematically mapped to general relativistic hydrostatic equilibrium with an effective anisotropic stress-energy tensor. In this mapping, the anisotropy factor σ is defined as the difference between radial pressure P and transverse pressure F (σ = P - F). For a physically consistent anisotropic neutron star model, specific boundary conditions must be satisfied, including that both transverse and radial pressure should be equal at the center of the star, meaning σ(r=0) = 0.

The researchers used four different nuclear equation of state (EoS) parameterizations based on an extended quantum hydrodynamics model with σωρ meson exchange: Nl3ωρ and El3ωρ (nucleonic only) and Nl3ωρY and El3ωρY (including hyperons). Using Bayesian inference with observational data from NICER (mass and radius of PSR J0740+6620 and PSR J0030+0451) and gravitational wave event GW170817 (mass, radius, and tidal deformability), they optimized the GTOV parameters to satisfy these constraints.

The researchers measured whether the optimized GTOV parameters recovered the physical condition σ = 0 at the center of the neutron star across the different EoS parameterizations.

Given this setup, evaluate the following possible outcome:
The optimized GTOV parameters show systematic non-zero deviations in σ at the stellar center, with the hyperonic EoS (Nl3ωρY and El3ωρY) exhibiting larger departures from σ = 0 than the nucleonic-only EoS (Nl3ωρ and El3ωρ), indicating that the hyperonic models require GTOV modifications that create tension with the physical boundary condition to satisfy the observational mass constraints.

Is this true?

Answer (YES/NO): NO